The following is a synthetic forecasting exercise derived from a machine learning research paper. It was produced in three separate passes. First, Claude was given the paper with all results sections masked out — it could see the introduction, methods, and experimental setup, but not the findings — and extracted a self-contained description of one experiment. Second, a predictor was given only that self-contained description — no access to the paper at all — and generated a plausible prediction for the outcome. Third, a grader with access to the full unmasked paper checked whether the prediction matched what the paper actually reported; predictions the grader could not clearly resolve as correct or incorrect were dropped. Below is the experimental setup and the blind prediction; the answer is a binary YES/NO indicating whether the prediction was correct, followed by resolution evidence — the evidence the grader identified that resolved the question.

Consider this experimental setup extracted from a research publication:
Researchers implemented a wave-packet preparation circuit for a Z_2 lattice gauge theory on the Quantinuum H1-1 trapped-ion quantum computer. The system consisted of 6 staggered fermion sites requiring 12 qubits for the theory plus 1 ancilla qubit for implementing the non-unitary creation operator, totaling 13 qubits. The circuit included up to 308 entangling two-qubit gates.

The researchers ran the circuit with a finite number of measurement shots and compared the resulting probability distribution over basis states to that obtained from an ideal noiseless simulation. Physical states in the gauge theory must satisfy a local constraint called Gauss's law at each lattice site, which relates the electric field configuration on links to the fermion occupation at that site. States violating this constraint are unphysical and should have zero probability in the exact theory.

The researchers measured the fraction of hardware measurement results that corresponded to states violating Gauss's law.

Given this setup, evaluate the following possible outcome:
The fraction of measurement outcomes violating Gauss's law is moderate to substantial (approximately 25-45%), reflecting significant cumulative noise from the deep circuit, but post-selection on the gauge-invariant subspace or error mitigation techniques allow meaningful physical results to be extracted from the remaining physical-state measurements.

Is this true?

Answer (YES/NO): NO